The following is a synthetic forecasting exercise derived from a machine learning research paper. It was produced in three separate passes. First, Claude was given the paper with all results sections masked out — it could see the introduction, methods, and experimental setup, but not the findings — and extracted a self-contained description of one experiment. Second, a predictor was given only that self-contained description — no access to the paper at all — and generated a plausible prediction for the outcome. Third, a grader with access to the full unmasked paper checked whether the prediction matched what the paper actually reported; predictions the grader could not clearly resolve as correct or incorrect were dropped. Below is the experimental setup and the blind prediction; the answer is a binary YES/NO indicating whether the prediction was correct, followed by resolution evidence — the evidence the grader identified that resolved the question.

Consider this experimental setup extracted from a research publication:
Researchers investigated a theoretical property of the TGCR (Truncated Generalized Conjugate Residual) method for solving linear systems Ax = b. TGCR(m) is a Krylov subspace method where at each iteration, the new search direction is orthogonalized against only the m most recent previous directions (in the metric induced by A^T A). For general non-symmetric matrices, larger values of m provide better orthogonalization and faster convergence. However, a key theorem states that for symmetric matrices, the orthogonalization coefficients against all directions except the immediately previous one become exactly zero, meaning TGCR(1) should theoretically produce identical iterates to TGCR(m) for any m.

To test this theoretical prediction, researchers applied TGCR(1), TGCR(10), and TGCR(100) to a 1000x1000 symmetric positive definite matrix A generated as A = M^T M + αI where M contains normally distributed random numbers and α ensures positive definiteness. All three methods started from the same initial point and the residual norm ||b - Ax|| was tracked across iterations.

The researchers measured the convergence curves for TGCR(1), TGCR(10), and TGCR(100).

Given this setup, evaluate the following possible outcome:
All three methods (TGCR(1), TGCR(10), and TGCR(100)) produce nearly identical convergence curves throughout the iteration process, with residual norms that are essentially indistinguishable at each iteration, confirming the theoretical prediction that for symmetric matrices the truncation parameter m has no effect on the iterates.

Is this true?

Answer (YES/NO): YES